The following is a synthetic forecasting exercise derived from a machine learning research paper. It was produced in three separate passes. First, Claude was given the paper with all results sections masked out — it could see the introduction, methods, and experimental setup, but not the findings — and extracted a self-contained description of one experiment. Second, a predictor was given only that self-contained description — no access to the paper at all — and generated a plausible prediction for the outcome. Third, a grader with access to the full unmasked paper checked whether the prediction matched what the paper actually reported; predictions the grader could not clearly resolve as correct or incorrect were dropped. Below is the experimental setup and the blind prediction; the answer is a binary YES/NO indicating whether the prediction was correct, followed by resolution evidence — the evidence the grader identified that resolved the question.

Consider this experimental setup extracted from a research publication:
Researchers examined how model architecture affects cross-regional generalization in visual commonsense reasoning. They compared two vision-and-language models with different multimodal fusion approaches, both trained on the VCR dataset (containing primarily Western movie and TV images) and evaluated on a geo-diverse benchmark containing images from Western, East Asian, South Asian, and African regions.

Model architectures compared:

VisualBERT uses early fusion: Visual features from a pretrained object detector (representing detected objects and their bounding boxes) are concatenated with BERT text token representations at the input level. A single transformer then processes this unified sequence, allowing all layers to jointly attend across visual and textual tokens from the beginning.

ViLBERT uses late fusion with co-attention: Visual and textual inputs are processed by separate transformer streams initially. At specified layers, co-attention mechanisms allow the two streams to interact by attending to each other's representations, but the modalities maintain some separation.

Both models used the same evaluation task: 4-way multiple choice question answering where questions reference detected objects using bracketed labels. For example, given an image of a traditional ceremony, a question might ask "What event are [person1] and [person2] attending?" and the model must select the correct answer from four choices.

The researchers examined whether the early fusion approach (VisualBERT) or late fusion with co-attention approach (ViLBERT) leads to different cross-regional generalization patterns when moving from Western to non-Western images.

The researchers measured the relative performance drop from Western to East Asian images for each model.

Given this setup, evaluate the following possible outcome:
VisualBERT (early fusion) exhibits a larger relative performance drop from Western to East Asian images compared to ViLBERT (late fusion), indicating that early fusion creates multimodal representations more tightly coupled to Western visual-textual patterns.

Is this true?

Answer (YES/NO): YES